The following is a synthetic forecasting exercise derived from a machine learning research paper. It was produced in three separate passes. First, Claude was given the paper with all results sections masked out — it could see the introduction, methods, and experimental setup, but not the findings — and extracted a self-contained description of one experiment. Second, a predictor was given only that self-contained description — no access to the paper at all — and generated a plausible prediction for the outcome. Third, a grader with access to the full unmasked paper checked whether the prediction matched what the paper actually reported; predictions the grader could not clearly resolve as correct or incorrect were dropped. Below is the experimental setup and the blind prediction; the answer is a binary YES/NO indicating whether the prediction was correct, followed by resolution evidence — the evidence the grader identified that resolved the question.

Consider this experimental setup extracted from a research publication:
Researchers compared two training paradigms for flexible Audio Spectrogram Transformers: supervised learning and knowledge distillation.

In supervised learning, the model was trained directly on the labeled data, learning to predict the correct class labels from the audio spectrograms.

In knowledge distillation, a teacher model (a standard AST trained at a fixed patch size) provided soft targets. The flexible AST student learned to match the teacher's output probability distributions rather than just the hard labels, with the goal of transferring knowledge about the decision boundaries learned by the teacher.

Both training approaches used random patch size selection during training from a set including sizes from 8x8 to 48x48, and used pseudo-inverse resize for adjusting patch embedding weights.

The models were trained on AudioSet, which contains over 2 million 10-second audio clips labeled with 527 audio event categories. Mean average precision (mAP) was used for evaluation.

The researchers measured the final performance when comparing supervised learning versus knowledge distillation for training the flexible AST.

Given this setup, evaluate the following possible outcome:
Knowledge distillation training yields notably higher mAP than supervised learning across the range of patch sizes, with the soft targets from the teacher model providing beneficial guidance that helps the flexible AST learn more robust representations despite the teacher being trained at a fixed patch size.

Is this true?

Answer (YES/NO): NO